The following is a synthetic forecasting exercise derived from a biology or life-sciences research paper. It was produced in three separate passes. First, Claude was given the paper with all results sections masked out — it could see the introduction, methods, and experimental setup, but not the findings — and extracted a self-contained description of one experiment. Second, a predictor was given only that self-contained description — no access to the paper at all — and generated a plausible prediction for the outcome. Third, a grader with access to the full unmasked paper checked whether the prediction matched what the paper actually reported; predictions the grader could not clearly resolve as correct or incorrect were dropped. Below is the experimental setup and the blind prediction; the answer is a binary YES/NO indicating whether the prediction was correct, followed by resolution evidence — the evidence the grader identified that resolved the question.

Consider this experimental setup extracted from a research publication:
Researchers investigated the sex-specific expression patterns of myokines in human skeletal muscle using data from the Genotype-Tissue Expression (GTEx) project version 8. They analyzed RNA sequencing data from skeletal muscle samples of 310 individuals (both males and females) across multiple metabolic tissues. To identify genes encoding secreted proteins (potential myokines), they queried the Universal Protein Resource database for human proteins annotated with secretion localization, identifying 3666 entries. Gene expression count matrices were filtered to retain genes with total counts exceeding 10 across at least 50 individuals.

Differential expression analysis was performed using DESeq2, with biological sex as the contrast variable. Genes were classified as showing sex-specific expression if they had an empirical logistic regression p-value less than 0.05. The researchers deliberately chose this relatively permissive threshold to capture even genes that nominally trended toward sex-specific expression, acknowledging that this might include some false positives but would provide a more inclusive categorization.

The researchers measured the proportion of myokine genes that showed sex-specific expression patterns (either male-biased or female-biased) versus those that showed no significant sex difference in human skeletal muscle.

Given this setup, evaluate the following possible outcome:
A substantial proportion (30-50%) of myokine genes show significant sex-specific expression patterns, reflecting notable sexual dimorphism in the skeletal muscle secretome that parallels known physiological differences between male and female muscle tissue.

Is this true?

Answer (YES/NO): NO